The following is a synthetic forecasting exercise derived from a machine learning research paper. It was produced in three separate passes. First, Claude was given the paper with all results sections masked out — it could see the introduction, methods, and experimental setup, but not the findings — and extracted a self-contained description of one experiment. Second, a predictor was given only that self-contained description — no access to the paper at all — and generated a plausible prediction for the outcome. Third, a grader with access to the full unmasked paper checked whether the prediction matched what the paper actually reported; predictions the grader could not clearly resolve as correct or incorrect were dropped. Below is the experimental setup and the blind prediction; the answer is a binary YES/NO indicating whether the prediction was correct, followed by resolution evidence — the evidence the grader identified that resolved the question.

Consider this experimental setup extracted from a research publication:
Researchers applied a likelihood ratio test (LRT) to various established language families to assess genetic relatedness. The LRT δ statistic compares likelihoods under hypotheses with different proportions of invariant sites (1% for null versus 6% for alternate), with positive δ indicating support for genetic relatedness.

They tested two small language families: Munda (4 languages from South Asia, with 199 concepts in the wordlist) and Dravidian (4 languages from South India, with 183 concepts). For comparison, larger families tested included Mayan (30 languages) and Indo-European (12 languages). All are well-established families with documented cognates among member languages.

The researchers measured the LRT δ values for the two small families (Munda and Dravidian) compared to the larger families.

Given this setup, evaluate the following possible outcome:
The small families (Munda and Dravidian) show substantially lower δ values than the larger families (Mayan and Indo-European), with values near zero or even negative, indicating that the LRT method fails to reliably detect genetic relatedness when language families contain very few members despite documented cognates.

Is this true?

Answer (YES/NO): NO